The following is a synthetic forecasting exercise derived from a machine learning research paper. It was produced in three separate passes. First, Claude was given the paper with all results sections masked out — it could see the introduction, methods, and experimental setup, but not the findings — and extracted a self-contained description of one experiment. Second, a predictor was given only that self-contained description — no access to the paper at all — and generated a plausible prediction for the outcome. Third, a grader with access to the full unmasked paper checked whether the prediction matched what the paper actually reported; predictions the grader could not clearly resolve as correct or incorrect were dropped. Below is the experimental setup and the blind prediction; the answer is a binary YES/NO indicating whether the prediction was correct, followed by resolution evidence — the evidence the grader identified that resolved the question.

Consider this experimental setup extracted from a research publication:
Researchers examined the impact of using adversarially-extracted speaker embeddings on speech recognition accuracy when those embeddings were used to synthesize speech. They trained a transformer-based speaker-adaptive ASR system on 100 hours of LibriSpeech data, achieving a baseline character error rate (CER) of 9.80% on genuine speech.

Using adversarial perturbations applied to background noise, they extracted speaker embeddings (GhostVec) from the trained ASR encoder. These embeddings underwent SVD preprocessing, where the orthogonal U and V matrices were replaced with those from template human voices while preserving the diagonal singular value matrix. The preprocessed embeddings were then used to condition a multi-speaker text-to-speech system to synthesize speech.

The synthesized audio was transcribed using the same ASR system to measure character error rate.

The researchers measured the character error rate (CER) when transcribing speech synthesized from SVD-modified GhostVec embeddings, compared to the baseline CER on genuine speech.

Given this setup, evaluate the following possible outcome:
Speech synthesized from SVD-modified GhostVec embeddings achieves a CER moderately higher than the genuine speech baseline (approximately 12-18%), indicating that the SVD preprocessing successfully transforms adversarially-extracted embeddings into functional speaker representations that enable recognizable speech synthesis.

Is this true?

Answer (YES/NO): YES